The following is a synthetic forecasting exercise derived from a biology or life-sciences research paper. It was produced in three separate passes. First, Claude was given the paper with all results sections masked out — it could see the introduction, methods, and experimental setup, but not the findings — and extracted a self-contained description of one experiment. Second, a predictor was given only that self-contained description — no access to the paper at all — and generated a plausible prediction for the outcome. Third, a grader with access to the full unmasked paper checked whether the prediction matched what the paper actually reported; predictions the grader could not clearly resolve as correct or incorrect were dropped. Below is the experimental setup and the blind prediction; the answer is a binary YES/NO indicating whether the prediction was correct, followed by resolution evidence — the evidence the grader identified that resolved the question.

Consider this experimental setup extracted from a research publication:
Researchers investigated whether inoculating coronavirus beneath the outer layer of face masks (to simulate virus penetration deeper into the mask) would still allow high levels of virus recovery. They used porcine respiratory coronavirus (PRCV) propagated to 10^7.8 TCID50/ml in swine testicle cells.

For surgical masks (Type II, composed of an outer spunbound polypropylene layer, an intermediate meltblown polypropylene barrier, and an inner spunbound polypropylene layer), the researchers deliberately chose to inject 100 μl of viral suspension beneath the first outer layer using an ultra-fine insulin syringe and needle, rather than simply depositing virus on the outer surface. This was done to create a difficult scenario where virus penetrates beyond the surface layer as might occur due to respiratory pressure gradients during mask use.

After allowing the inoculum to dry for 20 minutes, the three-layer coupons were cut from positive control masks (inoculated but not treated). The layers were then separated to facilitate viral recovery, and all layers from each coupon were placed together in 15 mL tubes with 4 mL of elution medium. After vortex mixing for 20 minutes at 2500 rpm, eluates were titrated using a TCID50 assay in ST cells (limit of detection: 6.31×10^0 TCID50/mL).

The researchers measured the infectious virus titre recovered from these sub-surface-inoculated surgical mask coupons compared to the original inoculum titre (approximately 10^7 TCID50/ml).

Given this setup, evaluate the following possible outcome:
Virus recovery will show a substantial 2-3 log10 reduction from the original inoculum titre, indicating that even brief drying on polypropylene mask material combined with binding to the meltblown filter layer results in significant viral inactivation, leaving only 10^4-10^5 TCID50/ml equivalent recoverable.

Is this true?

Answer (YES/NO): NO